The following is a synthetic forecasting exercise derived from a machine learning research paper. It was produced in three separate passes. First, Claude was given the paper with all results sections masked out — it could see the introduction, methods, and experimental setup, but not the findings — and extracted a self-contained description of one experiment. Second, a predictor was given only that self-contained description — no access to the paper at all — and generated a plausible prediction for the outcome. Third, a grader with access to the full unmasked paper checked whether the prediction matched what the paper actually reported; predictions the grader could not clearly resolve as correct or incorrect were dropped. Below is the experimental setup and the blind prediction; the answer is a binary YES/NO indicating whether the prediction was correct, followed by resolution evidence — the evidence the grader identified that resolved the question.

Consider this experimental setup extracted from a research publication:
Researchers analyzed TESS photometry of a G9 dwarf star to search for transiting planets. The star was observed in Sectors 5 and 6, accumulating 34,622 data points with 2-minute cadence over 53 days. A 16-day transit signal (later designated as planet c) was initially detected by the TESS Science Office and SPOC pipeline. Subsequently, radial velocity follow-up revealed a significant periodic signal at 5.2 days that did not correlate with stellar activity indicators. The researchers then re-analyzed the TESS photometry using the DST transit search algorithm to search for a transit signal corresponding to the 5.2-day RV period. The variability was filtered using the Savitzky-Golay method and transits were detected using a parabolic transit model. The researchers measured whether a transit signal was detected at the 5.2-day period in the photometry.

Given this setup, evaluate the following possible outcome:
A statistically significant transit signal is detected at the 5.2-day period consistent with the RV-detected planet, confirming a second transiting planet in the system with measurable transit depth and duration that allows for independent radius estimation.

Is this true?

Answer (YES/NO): YES